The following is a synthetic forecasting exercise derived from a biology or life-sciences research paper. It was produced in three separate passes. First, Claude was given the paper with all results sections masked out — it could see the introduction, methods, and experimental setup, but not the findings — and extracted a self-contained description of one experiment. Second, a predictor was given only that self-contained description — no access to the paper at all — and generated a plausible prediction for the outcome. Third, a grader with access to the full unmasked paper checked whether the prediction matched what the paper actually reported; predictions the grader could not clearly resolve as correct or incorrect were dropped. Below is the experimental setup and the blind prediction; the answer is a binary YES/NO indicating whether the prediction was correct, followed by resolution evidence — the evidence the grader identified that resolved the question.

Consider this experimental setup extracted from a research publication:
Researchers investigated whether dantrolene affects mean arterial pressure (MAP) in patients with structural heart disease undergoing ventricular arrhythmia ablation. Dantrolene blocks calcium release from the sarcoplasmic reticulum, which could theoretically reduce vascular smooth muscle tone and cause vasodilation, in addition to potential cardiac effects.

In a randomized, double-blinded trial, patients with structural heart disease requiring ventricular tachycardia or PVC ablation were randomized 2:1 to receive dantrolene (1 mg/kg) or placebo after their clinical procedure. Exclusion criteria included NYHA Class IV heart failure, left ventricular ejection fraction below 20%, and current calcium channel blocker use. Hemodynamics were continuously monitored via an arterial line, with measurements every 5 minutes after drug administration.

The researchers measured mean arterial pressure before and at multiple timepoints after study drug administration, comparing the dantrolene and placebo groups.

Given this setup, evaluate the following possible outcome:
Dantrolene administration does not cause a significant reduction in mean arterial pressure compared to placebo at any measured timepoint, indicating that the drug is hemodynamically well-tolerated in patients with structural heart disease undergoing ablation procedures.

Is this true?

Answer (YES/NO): YES